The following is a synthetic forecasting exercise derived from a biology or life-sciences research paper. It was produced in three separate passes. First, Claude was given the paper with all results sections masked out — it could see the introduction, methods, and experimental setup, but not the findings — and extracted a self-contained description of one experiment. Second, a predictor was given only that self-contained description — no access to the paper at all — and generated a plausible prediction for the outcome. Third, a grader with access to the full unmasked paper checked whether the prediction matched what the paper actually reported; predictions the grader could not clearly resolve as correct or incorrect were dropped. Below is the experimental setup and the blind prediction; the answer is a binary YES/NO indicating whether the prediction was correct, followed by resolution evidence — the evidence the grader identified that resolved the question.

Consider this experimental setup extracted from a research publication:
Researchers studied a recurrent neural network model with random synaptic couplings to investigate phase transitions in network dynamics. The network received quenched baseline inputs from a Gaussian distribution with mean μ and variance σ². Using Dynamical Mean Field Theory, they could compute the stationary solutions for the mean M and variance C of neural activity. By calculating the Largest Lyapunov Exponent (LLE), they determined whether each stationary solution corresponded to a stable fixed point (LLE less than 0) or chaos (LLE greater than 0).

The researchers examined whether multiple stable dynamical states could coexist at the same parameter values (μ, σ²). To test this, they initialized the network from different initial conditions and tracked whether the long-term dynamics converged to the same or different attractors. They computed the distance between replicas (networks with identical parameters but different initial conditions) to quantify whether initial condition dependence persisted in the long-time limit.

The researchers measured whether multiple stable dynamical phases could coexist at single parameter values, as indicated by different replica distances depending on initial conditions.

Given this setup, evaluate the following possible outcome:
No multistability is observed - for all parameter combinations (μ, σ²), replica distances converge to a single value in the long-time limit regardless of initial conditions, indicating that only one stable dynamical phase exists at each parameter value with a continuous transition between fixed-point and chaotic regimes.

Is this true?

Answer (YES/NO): NO